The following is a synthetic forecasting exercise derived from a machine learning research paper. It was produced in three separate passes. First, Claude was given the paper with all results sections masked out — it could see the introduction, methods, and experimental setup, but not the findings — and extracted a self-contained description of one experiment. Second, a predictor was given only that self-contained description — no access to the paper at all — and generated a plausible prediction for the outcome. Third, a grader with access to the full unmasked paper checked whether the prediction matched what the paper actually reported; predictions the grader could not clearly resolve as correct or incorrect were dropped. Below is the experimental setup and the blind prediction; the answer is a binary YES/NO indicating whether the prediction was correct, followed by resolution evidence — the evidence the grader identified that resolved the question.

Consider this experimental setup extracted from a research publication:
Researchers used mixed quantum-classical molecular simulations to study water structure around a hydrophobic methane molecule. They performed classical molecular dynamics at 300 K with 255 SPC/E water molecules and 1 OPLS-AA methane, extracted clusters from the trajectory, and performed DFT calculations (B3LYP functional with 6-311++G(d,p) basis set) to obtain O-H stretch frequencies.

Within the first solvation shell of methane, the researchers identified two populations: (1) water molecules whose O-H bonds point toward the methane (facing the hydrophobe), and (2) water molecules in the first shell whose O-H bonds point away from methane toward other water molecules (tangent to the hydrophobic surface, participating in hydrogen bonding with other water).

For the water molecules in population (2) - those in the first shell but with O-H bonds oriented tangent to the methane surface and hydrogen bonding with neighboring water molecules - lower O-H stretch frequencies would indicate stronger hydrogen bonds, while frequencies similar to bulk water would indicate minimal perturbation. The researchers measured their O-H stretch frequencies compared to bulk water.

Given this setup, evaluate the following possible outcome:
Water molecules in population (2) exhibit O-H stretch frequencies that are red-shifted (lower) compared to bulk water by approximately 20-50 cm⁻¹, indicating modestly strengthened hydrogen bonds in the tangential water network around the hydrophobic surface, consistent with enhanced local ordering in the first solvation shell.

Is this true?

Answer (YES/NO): NO